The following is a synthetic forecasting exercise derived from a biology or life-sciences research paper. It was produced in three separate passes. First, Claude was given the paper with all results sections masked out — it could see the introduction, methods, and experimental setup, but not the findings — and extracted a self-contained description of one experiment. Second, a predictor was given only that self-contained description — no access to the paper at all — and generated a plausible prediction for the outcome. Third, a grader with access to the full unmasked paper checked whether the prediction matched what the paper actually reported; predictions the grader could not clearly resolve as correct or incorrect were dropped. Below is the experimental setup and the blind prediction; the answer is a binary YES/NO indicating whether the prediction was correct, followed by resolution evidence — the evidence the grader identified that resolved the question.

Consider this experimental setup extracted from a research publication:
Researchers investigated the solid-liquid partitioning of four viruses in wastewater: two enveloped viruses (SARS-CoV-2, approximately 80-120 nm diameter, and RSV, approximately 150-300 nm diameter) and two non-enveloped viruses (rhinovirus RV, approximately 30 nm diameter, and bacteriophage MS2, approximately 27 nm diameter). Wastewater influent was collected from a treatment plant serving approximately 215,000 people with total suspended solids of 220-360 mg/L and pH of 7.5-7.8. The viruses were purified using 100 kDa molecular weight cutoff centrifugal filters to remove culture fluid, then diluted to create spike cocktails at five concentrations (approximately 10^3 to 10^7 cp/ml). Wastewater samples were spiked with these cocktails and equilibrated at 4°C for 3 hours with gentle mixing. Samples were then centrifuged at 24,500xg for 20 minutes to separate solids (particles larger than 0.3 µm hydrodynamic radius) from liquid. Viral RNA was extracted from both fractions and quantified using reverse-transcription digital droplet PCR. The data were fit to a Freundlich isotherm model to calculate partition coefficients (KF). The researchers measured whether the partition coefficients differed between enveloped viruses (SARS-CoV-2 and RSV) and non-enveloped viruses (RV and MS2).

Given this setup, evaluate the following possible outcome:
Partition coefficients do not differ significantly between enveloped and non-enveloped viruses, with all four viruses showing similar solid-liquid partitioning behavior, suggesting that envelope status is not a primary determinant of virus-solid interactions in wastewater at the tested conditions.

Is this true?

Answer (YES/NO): YES